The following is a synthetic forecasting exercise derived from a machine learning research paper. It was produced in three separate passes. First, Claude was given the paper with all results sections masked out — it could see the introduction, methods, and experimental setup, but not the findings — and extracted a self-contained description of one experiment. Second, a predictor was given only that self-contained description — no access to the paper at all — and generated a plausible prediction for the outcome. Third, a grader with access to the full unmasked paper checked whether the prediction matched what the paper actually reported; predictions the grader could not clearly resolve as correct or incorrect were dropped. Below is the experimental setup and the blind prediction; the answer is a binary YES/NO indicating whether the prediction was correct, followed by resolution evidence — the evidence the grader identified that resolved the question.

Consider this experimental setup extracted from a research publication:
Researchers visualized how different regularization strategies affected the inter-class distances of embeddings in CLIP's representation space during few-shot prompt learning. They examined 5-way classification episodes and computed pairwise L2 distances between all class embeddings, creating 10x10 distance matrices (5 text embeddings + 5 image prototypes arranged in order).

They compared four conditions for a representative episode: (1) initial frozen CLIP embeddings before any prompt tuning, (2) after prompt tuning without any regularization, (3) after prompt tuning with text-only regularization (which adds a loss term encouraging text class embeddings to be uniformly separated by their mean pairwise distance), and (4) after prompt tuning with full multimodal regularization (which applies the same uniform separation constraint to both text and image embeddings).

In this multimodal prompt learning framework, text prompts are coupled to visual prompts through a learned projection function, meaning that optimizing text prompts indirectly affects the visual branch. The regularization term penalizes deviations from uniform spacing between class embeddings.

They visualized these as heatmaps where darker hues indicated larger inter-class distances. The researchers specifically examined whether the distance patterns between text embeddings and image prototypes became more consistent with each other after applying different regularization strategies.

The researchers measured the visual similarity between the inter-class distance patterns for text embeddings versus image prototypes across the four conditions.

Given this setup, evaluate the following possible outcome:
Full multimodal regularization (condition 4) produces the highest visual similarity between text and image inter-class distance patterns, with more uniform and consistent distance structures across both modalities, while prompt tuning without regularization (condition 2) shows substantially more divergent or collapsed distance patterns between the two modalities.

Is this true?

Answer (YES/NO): YES